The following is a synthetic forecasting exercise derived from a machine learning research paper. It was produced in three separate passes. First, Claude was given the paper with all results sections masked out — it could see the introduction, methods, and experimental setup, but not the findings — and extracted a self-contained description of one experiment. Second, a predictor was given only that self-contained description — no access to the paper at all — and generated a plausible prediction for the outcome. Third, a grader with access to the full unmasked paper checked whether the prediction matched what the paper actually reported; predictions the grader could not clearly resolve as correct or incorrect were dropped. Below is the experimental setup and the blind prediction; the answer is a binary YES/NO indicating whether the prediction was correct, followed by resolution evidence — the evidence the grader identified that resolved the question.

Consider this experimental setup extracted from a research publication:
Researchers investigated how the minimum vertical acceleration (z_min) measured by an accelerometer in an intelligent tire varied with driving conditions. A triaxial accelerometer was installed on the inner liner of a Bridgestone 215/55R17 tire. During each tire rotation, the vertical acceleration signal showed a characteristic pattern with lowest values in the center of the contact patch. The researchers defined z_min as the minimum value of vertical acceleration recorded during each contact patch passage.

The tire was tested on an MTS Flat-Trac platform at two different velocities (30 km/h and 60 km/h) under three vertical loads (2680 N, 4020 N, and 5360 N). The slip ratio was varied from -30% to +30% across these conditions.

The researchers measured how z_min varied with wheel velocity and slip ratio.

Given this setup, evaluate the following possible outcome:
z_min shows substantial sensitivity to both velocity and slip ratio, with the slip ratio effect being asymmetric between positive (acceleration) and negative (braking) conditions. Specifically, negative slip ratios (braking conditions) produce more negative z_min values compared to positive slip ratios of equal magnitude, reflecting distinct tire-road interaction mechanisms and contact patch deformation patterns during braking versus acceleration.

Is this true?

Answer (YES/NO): NO